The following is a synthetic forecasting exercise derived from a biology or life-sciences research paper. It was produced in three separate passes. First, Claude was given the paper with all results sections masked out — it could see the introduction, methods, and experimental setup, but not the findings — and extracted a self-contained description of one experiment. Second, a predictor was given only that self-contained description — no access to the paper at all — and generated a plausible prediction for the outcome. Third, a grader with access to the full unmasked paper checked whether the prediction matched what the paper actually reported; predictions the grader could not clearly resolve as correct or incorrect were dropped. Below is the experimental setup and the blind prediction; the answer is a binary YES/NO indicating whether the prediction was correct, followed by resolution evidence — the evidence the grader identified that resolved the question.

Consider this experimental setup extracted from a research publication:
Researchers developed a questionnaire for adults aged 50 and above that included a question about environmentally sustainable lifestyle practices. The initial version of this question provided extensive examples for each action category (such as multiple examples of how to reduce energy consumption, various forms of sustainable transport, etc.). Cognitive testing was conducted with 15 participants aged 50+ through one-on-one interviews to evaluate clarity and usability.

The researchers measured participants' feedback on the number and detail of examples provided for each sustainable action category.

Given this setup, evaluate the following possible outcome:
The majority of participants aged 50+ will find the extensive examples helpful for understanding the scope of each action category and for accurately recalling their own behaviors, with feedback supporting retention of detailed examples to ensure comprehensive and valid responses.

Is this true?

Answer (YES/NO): NO